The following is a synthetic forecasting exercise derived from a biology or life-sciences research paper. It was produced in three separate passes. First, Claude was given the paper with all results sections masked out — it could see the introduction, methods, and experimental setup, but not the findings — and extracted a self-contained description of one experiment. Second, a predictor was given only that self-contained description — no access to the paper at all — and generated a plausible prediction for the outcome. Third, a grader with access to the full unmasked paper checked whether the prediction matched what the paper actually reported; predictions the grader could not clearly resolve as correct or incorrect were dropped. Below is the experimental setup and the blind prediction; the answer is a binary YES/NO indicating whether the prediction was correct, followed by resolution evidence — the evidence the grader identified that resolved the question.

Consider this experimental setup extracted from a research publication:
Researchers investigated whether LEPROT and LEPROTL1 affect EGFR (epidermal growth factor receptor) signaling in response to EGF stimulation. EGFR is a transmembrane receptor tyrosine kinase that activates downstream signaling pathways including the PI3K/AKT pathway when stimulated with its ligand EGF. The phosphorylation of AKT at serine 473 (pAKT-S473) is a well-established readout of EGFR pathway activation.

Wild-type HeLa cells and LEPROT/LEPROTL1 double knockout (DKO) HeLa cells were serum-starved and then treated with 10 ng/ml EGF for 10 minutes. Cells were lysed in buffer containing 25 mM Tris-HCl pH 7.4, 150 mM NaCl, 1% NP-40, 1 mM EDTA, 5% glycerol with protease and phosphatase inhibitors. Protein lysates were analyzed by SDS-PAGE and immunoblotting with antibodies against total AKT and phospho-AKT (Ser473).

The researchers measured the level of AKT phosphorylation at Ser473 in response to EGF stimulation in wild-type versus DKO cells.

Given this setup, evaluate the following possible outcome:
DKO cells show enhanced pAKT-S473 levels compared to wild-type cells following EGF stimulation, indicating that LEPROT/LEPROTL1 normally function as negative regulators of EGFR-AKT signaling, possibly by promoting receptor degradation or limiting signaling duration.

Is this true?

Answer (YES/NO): NO